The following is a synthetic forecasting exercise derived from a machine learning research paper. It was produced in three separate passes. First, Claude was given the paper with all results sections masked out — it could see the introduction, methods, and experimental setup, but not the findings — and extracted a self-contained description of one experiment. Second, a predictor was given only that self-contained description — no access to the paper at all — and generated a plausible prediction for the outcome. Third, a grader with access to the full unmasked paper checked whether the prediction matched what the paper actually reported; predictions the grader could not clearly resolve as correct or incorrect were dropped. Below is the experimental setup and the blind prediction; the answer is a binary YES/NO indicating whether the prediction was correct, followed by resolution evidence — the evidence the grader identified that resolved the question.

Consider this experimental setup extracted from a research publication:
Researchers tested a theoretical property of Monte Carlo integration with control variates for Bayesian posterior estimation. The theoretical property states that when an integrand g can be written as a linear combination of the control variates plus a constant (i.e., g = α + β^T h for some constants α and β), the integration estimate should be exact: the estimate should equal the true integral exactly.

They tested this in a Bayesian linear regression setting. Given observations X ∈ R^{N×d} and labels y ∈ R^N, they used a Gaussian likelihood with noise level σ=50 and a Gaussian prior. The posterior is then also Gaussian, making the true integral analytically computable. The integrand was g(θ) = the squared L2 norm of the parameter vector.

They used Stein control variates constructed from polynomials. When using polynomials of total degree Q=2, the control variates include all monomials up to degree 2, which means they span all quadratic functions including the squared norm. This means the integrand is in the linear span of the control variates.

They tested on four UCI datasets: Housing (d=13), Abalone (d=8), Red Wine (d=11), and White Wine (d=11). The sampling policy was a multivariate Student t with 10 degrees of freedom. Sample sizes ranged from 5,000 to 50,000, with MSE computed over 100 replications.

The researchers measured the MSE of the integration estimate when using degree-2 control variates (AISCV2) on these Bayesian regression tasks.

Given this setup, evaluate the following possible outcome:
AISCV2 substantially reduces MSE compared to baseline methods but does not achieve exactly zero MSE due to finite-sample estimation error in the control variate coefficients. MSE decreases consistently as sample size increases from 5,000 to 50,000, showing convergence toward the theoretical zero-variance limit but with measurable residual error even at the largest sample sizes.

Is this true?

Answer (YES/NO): NO